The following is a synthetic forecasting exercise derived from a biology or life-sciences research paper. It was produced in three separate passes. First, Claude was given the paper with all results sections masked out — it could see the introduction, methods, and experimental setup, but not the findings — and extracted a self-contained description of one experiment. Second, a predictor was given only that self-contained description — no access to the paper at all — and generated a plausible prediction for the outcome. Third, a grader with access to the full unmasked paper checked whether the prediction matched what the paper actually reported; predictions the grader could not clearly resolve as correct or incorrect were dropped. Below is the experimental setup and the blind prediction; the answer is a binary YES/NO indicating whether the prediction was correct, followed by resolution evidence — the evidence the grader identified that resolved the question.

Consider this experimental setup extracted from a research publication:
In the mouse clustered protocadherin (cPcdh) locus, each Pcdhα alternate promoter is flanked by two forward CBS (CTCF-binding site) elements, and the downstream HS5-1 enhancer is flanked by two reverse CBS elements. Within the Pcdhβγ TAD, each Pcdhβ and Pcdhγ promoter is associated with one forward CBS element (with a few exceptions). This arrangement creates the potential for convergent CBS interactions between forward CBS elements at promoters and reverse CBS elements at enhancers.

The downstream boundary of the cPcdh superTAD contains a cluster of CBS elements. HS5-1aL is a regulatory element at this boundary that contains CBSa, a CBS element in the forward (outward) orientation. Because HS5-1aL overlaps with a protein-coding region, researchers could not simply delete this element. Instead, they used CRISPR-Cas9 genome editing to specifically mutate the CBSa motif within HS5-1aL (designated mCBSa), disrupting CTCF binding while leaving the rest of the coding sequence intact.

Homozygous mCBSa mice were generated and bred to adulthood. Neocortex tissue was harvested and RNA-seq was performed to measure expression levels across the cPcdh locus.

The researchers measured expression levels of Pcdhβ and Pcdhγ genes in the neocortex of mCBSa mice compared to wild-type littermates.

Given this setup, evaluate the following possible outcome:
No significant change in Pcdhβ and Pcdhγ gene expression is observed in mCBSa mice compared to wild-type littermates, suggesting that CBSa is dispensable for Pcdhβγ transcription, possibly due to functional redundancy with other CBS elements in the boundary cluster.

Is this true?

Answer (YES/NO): NO